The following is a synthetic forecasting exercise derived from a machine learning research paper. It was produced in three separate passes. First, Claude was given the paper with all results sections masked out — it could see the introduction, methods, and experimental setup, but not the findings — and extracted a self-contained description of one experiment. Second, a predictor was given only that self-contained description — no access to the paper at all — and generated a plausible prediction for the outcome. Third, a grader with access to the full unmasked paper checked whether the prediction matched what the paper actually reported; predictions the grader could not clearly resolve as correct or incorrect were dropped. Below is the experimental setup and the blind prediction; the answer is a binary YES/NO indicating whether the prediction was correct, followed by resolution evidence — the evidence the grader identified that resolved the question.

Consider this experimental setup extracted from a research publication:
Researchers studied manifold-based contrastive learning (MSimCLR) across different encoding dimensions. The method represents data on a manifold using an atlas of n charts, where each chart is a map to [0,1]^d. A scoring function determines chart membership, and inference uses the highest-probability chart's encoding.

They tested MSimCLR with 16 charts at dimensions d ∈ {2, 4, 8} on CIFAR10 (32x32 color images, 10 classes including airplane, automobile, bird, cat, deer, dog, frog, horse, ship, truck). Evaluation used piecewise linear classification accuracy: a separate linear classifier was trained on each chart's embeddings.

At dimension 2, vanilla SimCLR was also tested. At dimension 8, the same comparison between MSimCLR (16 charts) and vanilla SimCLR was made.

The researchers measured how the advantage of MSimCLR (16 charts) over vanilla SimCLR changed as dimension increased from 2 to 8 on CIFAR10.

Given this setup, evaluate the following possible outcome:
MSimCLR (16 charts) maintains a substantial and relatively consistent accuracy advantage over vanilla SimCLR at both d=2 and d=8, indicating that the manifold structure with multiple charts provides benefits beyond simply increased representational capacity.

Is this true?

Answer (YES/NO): NO